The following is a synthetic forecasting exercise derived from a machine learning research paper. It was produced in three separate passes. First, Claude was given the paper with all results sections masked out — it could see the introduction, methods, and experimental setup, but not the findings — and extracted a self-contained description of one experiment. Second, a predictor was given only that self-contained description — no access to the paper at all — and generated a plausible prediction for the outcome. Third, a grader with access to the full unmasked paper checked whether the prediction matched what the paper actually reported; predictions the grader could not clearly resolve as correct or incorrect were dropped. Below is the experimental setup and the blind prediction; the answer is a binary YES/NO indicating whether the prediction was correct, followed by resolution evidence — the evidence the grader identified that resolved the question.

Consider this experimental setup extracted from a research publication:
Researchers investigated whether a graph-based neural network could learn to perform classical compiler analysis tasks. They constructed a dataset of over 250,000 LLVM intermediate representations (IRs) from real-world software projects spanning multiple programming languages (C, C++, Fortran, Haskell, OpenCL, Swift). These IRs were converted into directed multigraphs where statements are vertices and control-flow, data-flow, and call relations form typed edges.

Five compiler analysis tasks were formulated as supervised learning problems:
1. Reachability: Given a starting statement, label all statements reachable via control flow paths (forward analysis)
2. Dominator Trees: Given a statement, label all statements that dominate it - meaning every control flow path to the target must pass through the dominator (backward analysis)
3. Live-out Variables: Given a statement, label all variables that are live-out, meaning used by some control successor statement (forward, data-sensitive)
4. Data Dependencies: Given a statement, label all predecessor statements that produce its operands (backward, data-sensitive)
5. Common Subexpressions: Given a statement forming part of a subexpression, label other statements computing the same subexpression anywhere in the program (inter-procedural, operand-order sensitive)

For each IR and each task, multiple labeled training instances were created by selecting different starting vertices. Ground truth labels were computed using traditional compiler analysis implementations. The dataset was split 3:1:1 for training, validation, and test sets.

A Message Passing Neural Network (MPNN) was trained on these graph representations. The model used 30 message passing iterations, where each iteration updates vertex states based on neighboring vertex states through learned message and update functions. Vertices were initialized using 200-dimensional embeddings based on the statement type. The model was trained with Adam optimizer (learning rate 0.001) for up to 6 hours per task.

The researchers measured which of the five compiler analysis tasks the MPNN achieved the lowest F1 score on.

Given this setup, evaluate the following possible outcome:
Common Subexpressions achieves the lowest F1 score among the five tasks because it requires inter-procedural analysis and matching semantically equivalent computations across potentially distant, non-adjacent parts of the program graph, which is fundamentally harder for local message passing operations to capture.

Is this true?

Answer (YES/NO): NO